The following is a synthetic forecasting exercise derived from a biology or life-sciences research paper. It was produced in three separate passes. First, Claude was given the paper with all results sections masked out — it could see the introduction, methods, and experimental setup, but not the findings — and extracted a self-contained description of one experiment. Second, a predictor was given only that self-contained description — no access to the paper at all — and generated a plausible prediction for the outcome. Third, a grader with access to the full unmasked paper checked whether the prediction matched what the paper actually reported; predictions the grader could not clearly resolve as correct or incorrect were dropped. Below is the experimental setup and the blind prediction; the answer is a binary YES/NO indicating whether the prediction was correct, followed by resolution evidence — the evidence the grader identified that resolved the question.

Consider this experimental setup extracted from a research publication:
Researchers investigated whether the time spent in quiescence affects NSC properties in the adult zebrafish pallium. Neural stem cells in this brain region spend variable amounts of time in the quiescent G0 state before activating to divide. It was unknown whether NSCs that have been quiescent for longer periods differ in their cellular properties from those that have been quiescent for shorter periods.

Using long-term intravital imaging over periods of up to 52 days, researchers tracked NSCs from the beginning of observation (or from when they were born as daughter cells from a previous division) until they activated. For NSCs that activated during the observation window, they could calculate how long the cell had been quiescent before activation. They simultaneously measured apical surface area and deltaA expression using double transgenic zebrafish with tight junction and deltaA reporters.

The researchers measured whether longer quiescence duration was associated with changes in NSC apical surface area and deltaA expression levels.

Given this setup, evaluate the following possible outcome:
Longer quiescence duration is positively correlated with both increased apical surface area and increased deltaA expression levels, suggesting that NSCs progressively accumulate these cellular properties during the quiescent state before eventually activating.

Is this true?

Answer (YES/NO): NO